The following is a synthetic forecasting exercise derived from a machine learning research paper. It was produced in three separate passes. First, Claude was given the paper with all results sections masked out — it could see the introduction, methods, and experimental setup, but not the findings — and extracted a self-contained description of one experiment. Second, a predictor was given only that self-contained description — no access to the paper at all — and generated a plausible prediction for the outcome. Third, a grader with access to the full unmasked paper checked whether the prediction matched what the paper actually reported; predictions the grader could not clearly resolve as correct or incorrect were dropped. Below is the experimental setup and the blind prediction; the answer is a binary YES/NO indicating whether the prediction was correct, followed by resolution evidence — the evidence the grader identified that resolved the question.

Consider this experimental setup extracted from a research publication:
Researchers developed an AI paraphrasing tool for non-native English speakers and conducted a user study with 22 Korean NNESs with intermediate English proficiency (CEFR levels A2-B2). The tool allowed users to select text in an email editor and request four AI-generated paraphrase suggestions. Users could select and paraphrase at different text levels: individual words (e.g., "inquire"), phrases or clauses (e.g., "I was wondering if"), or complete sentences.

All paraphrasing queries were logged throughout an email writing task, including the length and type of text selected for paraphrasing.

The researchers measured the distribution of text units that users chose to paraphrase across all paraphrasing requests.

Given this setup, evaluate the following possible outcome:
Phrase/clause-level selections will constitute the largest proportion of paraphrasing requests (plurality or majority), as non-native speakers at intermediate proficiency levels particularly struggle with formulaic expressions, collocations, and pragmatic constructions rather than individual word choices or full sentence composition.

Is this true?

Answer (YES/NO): NO